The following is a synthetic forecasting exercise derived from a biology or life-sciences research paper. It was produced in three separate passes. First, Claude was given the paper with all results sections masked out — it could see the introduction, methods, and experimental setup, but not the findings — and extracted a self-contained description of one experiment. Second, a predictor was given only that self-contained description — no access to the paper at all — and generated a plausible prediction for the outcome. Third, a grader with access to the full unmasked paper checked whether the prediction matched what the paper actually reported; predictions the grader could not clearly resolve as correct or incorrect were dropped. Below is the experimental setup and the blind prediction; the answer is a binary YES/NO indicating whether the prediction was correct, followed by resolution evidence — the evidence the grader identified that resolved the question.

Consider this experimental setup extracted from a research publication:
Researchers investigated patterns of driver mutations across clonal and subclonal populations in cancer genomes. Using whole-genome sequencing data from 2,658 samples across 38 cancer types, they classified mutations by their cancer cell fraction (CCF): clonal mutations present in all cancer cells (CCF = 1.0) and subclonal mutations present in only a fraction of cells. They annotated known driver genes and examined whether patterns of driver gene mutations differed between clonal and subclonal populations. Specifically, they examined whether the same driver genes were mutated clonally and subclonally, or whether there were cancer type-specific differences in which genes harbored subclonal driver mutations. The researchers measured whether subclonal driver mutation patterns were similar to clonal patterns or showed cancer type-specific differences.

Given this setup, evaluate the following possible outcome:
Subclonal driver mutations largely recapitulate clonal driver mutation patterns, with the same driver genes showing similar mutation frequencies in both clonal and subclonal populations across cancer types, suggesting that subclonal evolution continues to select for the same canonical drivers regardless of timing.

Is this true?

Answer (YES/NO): NO